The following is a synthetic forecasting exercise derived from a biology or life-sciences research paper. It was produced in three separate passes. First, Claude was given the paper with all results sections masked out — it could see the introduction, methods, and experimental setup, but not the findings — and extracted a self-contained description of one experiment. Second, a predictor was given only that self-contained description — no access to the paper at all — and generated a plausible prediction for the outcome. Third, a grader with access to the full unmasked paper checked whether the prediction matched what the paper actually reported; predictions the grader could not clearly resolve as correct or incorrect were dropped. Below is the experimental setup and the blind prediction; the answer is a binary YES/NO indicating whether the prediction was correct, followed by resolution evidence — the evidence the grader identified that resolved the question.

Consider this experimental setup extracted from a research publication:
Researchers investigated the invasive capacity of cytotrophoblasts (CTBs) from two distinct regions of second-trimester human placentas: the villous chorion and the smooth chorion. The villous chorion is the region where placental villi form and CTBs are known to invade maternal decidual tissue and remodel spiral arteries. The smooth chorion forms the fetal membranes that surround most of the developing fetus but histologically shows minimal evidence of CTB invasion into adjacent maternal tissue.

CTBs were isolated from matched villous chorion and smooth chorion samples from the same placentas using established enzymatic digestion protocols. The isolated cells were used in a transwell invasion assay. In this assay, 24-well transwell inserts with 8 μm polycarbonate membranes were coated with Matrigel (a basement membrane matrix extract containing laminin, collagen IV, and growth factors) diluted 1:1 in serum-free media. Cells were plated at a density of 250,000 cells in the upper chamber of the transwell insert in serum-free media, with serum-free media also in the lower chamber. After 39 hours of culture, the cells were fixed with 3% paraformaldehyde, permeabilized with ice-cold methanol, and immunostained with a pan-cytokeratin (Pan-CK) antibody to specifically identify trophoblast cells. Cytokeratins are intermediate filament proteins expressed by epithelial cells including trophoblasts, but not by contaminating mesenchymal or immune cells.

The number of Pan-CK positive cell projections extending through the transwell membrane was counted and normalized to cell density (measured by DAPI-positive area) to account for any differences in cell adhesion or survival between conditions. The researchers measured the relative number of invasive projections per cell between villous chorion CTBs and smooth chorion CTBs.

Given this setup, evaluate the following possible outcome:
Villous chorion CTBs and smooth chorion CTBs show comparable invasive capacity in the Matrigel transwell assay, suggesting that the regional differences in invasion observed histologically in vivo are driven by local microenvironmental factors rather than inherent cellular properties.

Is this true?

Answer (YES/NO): NO